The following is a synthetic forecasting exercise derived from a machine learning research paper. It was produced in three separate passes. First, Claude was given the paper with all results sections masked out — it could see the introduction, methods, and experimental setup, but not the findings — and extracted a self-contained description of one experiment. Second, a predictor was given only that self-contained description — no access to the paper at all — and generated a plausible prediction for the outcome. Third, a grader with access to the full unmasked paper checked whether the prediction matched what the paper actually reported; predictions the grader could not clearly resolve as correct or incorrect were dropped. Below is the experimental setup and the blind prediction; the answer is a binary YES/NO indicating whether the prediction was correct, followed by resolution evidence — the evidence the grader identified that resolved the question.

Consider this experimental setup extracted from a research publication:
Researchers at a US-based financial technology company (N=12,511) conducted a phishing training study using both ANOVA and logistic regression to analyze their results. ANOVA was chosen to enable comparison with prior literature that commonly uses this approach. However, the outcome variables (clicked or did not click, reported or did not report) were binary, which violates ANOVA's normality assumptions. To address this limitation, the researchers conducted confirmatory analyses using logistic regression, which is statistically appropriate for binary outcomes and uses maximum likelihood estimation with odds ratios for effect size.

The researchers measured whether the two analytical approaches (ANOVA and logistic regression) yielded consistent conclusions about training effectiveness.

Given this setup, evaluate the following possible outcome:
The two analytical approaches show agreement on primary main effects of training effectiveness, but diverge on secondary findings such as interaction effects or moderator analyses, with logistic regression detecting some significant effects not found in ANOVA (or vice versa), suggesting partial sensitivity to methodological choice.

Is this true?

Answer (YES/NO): NO